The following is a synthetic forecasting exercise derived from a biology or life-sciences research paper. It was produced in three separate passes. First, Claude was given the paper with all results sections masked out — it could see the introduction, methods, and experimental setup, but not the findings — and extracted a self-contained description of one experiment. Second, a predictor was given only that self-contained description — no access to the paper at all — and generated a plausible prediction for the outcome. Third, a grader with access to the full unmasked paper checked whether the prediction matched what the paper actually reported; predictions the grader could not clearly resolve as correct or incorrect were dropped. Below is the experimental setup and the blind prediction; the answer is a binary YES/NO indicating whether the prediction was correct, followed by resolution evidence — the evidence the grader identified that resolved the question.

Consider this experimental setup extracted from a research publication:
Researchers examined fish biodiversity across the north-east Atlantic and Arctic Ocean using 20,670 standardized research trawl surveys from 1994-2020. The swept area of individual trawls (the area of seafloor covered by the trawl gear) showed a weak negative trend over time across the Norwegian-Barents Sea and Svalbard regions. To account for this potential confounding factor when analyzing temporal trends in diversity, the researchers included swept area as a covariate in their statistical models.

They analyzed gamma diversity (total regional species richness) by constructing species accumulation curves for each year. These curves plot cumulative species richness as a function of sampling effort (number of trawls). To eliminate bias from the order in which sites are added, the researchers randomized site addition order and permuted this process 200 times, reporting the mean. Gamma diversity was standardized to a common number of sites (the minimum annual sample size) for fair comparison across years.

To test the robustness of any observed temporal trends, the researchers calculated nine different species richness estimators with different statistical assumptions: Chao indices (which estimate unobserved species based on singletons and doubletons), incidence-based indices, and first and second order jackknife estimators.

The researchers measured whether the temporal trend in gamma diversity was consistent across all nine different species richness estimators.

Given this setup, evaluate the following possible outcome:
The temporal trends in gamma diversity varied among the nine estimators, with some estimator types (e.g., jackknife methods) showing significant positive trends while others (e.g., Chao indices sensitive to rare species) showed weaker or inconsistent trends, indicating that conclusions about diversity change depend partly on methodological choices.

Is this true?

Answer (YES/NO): NO